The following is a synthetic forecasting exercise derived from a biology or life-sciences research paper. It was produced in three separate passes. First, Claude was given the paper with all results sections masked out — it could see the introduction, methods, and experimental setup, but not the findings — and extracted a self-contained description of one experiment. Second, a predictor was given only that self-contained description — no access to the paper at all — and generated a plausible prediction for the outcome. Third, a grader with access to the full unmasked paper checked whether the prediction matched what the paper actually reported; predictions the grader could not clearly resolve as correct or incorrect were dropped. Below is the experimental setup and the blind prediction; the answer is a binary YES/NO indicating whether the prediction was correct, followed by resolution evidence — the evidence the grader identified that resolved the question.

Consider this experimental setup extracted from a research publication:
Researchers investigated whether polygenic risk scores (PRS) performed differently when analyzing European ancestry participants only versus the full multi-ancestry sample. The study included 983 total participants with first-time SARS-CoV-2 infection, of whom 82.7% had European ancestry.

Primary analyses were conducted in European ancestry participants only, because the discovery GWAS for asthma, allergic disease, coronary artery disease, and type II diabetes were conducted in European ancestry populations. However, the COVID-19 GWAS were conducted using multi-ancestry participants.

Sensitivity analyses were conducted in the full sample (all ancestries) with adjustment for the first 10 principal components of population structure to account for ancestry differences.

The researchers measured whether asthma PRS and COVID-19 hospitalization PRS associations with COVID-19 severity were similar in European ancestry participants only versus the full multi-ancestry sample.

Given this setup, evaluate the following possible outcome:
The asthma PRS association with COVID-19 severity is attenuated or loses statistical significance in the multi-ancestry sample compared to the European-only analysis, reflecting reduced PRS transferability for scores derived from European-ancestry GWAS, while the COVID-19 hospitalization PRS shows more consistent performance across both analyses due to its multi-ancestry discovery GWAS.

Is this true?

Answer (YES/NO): NO